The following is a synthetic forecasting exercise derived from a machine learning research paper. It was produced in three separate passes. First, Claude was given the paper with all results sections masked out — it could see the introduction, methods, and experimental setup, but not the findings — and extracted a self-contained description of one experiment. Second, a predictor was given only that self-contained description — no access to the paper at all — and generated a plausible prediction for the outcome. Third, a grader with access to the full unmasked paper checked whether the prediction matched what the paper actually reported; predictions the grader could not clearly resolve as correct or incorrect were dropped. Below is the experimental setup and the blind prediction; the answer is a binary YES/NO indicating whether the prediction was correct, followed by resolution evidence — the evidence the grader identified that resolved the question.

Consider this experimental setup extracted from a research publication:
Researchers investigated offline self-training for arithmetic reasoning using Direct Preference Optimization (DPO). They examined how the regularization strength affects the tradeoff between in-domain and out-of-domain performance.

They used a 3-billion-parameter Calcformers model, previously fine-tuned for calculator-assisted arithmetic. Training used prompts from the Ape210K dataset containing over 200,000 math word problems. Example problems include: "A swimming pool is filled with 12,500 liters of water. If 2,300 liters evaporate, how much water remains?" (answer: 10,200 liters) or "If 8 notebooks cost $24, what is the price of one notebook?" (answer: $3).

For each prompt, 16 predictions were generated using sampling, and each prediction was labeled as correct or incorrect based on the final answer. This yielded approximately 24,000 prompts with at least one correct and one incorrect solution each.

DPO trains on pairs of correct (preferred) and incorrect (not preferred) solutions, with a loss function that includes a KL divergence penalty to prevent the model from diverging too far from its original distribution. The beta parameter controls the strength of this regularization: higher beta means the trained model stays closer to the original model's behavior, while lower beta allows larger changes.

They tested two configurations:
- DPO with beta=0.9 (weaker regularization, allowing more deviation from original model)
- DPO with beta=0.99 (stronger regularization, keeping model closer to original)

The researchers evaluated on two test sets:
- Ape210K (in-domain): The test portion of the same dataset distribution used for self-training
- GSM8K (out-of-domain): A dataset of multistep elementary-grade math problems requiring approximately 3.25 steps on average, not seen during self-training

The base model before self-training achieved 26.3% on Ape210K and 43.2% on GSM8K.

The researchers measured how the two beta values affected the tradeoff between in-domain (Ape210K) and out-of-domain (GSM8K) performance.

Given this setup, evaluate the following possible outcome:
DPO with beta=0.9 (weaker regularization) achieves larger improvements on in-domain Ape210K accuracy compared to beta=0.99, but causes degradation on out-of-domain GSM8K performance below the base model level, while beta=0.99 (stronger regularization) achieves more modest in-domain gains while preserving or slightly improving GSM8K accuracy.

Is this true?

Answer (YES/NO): YES